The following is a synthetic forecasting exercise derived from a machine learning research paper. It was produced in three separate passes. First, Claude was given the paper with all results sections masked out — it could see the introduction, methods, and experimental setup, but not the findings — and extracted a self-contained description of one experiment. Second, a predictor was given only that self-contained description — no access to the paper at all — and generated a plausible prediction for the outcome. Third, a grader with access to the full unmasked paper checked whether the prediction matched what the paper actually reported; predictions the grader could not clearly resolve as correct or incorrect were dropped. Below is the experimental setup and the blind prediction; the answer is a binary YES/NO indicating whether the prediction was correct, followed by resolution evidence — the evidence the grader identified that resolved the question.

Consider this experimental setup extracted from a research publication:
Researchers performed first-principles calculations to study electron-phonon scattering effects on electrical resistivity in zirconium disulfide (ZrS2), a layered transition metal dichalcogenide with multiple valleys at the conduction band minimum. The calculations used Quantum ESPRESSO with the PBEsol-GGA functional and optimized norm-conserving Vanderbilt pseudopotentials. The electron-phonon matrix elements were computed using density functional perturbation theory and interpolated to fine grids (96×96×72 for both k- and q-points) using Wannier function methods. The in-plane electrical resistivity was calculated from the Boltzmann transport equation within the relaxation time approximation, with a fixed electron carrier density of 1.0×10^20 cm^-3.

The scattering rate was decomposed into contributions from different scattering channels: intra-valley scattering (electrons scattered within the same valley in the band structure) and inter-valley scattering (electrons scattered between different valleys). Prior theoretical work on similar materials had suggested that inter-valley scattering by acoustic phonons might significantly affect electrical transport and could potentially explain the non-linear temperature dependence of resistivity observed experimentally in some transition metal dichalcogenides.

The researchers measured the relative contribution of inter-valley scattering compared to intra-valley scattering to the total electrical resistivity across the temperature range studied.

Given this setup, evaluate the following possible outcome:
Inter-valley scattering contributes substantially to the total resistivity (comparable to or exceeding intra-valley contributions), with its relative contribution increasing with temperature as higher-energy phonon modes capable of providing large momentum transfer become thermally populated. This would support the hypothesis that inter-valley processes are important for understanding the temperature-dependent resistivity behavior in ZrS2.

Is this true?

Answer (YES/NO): NO